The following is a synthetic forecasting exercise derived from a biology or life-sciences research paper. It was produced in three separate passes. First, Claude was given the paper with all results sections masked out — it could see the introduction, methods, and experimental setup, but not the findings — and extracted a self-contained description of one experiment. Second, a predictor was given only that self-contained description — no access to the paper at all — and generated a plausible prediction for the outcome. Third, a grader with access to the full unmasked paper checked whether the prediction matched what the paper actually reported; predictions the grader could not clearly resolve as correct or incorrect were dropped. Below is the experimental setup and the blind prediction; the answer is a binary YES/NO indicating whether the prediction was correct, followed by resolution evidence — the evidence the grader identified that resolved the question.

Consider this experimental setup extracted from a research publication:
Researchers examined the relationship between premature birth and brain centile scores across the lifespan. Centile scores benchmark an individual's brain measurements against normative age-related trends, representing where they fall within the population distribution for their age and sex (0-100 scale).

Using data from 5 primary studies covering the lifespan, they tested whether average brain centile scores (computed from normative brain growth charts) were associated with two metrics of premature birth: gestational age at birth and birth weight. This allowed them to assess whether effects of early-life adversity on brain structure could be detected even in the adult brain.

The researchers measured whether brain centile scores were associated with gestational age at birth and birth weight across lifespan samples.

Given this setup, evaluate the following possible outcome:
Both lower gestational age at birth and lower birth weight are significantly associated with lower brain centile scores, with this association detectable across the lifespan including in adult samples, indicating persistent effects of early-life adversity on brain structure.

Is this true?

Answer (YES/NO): YES